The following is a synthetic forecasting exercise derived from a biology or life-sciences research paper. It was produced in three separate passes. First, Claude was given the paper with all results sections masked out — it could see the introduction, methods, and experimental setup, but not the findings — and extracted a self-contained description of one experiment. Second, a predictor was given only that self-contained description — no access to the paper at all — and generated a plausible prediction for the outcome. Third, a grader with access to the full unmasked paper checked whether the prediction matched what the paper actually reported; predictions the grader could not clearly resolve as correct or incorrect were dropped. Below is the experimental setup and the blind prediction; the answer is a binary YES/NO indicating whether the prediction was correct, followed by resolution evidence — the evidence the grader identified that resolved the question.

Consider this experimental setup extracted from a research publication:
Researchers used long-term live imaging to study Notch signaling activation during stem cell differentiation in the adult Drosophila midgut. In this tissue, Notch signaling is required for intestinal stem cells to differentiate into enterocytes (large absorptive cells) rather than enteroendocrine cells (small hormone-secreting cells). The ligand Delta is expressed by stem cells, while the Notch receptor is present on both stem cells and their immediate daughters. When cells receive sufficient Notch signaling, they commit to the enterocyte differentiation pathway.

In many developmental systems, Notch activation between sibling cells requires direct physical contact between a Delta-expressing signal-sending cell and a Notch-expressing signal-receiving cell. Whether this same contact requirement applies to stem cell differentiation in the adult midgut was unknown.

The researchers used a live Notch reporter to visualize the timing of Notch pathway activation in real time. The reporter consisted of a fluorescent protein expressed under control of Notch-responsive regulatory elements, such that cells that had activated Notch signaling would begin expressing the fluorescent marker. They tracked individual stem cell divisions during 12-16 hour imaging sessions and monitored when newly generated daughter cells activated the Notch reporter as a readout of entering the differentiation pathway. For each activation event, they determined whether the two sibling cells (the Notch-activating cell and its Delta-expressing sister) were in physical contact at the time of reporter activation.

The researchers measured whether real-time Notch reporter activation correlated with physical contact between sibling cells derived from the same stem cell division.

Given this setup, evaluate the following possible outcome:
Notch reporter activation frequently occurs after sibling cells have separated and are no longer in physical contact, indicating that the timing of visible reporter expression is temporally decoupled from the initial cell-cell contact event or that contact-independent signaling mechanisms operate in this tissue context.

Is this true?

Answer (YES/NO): NO